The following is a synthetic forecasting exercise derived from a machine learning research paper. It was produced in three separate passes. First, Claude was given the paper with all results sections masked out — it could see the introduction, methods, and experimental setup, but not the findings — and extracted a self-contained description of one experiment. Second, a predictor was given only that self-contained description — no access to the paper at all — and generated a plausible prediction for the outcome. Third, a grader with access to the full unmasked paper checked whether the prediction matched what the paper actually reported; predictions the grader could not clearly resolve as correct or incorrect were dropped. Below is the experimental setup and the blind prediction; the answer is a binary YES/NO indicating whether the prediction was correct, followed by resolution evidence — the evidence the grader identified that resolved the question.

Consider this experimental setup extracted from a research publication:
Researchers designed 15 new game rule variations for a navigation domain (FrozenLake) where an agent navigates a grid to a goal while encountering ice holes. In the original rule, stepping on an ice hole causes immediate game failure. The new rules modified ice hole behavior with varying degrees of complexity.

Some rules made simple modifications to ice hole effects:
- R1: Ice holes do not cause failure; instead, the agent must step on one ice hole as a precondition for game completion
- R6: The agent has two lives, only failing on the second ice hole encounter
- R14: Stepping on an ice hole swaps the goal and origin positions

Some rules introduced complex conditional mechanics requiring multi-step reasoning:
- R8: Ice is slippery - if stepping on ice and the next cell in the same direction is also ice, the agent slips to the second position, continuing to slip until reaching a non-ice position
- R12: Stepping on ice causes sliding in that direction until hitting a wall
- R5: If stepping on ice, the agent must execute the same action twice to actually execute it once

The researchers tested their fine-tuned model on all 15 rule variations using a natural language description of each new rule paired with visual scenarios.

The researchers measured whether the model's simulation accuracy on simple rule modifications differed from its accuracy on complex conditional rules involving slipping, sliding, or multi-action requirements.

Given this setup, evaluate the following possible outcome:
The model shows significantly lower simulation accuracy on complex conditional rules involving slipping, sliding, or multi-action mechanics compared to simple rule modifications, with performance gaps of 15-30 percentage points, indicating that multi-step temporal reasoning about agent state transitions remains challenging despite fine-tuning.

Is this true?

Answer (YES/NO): NO